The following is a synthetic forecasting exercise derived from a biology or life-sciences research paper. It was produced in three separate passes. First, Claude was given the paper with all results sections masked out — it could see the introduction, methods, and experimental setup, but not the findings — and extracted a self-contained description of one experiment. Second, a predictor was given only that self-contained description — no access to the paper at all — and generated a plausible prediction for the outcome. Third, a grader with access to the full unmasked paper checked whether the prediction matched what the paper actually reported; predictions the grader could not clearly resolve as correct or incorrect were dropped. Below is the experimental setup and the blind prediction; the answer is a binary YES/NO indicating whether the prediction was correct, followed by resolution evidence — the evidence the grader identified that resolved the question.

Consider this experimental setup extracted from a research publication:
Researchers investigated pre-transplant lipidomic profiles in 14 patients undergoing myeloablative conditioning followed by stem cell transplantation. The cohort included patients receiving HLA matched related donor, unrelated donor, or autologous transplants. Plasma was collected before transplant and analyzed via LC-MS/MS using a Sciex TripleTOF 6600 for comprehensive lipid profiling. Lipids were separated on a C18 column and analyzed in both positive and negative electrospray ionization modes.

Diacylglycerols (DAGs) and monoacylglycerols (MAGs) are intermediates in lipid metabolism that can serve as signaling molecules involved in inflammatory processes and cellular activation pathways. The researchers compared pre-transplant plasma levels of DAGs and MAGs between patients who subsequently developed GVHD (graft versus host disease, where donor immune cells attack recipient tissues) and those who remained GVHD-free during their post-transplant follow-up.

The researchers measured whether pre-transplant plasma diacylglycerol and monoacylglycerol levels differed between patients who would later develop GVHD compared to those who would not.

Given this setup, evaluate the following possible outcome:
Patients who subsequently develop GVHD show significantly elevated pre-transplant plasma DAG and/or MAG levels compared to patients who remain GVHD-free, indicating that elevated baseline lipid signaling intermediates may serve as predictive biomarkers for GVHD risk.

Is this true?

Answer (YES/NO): YES